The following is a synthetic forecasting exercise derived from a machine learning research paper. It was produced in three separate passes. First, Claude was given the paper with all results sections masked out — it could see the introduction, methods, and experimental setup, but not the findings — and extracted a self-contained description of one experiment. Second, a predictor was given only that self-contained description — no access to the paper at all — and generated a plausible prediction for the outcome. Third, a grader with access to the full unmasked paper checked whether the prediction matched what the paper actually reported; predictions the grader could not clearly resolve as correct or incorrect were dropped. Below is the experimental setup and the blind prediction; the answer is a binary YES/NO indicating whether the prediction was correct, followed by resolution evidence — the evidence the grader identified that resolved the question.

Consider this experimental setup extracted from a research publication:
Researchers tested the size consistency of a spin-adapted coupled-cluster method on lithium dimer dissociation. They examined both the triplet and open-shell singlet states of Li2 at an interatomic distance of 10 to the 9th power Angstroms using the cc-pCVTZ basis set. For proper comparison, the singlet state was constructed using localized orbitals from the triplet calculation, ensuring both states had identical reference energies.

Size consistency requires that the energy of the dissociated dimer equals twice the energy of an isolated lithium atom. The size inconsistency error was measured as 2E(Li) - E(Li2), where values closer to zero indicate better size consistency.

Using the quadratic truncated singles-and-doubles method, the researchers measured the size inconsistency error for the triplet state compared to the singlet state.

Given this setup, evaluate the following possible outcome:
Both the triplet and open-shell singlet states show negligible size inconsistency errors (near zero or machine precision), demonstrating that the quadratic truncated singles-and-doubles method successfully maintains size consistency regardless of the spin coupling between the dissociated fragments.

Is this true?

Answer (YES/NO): NO